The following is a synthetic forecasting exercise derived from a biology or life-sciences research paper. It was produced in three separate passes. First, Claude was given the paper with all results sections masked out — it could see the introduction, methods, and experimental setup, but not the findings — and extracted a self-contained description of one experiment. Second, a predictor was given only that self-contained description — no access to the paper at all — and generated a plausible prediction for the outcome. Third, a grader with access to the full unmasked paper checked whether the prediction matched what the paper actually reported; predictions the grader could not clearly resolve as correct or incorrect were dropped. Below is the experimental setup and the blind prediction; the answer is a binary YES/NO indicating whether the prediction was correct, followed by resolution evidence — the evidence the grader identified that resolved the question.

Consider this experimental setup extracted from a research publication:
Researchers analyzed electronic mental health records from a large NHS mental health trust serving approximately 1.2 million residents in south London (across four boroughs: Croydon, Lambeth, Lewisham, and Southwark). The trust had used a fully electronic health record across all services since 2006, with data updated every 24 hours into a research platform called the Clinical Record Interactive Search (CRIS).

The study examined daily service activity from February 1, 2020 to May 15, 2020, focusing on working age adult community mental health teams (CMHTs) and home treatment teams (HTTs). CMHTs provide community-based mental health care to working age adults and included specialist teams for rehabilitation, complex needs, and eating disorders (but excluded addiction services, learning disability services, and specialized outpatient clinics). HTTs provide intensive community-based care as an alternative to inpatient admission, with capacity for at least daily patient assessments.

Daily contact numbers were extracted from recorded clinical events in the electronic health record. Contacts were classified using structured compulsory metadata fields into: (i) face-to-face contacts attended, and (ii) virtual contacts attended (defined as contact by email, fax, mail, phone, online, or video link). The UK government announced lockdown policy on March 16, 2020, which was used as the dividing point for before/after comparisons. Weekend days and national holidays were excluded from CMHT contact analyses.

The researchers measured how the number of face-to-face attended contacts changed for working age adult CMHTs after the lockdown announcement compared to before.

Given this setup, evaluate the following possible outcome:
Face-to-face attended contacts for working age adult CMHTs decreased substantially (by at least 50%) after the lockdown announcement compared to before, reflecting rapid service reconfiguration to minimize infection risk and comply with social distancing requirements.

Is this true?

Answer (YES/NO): YES